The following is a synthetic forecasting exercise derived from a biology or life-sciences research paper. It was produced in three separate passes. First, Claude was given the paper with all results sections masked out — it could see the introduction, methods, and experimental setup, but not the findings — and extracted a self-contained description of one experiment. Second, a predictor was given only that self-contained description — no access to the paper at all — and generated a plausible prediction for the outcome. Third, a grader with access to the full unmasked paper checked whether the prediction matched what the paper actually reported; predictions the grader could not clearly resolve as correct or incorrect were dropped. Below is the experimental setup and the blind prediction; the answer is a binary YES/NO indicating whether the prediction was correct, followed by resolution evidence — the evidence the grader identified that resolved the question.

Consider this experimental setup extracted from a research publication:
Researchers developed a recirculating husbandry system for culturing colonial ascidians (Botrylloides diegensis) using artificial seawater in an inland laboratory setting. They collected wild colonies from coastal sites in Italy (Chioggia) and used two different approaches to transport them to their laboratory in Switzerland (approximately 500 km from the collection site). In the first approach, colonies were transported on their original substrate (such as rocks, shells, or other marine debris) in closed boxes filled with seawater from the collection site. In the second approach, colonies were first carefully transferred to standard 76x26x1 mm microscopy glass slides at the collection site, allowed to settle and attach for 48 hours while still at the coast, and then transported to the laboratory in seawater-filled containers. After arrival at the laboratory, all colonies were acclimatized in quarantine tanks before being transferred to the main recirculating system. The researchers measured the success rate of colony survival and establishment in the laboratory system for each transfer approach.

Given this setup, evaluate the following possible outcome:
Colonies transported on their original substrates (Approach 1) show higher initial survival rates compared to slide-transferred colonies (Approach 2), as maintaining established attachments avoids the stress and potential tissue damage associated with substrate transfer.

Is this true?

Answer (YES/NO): YES